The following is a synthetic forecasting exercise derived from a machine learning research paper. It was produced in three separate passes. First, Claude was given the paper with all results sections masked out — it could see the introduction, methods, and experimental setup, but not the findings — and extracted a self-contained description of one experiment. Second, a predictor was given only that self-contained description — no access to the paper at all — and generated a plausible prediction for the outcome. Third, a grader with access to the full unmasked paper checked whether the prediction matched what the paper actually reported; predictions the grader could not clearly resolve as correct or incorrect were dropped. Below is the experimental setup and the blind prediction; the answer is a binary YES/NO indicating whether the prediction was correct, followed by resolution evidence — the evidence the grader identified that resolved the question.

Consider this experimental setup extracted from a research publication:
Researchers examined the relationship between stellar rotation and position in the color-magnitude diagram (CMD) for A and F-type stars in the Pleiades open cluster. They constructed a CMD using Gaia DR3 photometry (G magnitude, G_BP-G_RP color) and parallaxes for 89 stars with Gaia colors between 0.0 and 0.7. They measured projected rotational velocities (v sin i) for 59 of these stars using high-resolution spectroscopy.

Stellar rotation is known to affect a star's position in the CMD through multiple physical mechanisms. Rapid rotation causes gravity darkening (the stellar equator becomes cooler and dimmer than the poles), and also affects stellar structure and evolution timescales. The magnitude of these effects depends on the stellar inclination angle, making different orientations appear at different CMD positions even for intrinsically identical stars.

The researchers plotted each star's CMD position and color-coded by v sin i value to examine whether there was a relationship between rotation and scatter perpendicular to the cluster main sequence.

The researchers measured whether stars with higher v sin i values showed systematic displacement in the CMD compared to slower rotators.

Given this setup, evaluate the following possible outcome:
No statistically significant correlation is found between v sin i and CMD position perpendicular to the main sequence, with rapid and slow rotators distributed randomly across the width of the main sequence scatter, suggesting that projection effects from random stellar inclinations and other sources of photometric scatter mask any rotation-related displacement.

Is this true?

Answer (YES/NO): NO